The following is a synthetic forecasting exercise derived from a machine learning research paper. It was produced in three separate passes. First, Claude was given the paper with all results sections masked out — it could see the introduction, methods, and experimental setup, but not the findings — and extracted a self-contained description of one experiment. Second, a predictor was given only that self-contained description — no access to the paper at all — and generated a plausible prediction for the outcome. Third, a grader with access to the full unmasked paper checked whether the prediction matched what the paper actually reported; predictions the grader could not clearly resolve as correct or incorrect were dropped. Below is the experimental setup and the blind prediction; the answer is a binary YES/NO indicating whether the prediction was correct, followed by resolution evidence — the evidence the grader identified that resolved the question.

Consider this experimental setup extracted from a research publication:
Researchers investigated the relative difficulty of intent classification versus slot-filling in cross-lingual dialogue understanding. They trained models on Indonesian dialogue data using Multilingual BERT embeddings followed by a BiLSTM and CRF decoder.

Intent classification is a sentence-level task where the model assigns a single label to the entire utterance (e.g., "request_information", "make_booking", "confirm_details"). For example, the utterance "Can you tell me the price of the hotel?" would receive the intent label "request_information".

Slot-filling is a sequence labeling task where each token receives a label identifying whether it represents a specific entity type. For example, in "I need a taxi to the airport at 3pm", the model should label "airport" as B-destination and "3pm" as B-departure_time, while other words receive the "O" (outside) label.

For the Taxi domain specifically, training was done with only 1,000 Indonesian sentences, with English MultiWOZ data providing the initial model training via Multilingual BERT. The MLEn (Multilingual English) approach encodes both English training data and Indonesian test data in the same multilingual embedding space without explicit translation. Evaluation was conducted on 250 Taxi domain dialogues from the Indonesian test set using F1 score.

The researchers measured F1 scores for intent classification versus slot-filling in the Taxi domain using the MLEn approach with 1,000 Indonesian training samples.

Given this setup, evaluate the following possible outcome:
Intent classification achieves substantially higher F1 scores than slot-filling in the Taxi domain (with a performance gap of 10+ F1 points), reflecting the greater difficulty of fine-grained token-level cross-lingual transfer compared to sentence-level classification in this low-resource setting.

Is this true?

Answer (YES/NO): YES